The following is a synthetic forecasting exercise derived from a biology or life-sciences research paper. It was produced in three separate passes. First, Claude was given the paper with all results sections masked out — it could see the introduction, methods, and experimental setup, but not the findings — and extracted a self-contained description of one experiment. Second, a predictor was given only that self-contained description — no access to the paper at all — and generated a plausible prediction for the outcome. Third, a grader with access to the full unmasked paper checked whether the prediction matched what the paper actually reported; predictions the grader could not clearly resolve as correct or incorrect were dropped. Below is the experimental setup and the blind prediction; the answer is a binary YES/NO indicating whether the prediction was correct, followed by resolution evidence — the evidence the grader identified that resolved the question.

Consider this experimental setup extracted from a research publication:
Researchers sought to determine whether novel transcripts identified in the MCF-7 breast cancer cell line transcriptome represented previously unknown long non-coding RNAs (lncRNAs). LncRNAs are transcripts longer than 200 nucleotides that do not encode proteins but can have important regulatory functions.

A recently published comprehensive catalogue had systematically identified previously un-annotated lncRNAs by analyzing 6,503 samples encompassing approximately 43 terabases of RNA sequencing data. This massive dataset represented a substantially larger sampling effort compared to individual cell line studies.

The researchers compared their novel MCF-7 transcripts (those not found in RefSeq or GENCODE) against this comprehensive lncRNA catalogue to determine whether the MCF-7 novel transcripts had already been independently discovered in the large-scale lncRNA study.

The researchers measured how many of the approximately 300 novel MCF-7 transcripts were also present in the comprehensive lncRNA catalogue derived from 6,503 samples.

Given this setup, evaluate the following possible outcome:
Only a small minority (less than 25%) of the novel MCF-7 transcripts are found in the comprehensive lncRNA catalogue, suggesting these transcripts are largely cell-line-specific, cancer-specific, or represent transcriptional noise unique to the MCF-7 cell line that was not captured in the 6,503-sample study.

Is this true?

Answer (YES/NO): YES